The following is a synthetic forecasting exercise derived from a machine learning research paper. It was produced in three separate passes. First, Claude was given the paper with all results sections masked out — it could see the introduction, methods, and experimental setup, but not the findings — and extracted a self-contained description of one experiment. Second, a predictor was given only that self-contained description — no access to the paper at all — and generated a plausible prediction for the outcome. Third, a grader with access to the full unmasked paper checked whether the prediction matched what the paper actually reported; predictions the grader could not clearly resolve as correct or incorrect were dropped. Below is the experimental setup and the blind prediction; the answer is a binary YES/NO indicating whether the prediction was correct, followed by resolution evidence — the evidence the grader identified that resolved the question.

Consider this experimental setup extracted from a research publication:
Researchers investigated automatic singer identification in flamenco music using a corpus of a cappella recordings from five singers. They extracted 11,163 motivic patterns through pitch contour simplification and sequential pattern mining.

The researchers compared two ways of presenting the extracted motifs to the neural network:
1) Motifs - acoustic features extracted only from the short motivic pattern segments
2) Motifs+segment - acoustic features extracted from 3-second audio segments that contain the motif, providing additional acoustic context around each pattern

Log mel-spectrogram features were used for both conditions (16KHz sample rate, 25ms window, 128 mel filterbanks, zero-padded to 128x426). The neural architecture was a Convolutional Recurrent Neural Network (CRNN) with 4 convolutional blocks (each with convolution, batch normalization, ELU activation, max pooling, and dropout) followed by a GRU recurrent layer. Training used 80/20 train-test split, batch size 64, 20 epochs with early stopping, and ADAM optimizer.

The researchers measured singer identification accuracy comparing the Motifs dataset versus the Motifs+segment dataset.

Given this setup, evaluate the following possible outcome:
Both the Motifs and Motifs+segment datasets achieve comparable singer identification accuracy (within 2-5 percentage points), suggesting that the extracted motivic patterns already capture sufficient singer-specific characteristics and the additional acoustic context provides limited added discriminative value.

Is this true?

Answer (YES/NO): YES